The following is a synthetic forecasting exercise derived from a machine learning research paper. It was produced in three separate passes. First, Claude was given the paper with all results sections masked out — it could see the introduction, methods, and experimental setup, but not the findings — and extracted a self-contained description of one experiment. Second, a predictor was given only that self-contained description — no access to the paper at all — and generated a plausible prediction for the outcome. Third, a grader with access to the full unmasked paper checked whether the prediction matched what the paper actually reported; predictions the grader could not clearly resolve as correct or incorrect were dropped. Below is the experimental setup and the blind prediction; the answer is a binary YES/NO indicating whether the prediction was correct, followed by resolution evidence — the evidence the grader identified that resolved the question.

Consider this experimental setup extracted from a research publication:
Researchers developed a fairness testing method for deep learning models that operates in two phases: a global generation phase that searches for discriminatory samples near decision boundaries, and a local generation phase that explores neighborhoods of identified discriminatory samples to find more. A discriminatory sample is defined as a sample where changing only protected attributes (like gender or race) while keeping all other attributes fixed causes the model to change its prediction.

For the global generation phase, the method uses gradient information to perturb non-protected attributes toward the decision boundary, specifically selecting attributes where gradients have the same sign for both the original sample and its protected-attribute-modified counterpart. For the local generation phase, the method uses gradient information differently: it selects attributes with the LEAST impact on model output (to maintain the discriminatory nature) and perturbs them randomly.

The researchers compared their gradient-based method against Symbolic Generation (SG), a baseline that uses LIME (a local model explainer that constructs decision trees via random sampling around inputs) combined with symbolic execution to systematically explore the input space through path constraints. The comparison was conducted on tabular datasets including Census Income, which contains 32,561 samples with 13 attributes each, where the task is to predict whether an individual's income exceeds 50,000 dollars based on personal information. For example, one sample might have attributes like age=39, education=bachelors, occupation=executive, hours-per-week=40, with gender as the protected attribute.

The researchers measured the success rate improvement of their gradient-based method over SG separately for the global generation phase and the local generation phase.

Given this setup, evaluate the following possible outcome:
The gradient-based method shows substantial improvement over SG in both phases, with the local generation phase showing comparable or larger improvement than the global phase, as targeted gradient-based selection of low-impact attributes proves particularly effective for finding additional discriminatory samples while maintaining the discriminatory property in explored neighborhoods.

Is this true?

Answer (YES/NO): NO